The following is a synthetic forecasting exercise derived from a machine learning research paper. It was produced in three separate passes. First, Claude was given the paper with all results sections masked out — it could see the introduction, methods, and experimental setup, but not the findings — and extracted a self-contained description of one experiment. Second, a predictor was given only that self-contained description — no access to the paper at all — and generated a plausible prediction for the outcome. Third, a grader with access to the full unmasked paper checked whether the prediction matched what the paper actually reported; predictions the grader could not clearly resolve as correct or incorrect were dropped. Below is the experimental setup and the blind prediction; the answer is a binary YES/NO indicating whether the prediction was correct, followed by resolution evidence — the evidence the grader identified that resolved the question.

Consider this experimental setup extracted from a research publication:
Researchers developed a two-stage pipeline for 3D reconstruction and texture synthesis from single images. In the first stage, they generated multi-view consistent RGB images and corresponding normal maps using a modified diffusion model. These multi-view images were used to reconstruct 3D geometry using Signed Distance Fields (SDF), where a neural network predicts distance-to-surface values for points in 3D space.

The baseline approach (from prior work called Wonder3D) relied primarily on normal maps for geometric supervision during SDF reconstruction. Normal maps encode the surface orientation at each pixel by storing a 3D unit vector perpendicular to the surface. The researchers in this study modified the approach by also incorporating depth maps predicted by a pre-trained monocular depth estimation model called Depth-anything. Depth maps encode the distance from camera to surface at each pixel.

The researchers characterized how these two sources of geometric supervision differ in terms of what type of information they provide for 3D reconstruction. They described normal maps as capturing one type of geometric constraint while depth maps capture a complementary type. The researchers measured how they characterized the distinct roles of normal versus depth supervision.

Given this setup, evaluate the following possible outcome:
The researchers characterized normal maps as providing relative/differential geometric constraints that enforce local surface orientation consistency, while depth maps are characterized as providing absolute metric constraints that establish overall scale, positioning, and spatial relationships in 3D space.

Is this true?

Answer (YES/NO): NO